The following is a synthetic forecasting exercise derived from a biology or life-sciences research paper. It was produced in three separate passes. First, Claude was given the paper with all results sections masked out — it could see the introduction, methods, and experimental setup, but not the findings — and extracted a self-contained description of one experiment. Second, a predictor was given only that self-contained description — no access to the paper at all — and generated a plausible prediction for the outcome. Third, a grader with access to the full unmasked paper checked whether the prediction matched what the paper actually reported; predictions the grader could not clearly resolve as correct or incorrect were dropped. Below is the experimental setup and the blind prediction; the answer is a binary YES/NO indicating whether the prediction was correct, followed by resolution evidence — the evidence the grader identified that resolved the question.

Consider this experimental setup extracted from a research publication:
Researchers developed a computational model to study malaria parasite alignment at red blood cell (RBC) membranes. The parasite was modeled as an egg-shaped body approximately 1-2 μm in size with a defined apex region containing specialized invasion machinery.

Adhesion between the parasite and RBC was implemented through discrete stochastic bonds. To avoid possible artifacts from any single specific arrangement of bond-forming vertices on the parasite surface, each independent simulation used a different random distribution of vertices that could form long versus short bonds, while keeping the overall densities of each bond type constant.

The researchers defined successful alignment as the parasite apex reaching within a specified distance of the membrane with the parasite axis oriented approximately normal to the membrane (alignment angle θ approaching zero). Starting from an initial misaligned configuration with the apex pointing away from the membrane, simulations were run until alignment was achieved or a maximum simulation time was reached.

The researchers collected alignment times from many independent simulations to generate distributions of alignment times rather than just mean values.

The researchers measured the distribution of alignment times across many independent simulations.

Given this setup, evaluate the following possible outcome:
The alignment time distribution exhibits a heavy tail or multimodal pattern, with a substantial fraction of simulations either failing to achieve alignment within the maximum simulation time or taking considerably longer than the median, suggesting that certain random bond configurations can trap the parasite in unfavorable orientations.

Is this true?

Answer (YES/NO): NO